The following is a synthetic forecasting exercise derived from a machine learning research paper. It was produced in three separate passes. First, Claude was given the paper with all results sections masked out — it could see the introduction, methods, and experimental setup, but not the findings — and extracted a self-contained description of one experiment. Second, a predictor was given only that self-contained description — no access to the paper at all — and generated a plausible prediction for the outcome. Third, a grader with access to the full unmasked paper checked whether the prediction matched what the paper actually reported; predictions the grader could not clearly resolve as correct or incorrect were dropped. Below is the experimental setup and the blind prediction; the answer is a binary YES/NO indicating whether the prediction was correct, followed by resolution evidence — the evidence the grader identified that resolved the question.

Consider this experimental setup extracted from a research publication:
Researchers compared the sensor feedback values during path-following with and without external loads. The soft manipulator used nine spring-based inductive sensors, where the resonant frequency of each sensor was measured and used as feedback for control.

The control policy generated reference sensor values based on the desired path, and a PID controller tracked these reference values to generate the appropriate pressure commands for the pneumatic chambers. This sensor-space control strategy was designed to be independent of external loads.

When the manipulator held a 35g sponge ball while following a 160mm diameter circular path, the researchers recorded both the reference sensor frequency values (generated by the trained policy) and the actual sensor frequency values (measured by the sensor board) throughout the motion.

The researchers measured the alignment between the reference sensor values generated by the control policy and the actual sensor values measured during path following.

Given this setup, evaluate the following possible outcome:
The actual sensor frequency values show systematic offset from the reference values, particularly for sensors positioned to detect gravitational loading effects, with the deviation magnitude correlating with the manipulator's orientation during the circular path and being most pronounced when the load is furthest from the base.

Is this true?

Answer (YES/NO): NO